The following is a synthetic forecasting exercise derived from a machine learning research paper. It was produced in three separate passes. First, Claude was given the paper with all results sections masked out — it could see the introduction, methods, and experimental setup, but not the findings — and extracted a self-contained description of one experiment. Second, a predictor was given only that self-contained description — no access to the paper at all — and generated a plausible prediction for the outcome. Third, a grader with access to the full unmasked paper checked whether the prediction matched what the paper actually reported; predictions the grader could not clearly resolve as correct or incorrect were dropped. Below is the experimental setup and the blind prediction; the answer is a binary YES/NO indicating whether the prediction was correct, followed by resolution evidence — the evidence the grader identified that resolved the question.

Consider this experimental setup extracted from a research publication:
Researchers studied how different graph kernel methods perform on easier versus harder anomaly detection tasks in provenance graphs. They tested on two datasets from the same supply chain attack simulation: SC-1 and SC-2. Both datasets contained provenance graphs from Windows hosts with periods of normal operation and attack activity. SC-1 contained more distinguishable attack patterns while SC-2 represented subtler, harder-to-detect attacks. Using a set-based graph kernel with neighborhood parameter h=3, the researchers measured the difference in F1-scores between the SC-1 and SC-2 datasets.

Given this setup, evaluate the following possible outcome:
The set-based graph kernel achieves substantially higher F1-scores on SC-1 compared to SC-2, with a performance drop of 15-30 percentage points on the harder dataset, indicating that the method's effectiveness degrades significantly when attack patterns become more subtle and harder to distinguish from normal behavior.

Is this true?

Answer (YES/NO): NO